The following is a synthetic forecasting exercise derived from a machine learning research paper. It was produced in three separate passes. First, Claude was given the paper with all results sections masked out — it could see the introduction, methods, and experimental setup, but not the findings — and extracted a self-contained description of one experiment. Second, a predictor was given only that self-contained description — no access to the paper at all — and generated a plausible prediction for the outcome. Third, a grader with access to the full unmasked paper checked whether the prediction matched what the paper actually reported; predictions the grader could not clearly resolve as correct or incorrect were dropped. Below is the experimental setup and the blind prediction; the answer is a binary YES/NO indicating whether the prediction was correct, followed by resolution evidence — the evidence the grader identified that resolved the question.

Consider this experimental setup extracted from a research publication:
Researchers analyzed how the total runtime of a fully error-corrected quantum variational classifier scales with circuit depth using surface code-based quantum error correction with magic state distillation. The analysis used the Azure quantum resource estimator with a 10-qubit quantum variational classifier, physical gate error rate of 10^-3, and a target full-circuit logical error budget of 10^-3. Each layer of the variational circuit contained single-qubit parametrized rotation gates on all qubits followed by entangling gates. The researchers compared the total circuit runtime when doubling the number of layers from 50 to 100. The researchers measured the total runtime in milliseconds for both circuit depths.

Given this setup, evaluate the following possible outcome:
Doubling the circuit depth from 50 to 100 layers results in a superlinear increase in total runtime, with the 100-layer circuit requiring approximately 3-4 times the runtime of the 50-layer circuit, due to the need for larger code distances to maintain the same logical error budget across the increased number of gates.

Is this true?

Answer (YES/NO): NO